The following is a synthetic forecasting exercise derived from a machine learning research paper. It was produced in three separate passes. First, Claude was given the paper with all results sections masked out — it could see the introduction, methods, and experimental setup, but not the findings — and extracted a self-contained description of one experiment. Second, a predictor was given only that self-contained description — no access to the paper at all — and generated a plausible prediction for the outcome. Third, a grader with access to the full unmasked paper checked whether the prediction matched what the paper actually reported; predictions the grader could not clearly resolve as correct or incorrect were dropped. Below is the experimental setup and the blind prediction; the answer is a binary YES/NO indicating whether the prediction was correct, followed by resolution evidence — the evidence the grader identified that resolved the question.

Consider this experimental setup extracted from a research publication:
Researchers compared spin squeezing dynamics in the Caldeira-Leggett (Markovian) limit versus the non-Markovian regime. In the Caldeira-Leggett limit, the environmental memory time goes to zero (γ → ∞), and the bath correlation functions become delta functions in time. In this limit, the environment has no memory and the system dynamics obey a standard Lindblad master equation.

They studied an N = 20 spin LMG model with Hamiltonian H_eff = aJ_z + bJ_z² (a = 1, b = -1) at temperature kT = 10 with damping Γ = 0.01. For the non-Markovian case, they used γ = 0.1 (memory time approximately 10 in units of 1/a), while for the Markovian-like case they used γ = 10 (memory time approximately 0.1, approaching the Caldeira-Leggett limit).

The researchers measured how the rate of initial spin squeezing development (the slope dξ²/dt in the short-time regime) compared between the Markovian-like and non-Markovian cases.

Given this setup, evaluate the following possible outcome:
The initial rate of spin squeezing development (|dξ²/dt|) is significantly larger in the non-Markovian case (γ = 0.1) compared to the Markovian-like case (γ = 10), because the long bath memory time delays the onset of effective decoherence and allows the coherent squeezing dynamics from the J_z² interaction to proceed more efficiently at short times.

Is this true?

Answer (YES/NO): YES